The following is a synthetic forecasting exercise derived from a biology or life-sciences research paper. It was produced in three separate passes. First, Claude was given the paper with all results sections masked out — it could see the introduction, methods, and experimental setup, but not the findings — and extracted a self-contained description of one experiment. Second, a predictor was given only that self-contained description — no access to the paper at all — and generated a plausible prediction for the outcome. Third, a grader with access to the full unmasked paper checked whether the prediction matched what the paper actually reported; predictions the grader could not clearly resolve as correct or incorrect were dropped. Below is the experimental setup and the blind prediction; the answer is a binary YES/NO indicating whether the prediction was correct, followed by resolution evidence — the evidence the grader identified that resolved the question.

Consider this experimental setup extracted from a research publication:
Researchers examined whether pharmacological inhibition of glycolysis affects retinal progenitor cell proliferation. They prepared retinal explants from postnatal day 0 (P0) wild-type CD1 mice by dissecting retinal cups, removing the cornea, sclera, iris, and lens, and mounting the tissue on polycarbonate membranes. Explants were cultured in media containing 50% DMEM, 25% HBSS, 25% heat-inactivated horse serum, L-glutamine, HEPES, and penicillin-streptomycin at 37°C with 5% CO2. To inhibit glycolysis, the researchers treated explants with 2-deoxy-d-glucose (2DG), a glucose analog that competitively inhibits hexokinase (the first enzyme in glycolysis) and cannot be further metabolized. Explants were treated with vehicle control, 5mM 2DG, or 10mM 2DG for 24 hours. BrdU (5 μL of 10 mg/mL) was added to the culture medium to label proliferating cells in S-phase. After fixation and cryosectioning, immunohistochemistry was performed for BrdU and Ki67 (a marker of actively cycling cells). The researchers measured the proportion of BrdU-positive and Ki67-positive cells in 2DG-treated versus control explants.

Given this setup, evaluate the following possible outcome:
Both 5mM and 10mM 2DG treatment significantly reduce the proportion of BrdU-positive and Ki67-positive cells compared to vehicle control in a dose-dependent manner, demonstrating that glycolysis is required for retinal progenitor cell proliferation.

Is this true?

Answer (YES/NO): YES